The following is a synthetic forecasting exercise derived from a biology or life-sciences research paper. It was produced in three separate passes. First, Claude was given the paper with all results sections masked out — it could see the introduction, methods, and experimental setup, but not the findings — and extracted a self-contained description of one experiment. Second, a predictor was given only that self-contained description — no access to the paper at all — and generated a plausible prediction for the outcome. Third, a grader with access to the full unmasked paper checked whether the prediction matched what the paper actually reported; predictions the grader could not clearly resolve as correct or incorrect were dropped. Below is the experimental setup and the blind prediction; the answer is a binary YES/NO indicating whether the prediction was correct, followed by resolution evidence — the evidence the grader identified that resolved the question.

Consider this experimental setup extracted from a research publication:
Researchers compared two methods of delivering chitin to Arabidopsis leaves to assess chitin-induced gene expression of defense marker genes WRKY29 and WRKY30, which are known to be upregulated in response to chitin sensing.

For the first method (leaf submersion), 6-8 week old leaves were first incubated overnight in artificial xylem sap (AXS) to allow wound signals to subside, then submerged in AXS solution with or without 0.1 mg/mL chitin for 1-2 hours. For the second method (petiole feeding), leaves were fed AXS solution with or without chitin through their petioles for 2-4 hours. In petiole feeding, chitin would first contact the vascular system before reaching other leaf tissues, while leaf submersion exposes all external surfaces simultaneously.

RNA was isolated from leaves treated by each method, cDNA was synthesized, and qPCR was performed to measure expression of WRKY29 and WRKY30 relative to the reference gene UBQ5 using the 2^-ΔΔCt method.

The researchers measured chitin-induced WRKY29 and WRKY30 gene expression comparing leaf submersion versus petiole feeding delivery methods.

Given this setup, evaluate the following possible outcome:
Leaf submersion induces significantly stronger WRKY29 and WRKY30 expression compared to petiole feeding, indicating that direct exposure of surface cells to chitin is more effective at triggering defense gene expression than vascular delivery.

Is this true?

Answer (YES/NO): NO